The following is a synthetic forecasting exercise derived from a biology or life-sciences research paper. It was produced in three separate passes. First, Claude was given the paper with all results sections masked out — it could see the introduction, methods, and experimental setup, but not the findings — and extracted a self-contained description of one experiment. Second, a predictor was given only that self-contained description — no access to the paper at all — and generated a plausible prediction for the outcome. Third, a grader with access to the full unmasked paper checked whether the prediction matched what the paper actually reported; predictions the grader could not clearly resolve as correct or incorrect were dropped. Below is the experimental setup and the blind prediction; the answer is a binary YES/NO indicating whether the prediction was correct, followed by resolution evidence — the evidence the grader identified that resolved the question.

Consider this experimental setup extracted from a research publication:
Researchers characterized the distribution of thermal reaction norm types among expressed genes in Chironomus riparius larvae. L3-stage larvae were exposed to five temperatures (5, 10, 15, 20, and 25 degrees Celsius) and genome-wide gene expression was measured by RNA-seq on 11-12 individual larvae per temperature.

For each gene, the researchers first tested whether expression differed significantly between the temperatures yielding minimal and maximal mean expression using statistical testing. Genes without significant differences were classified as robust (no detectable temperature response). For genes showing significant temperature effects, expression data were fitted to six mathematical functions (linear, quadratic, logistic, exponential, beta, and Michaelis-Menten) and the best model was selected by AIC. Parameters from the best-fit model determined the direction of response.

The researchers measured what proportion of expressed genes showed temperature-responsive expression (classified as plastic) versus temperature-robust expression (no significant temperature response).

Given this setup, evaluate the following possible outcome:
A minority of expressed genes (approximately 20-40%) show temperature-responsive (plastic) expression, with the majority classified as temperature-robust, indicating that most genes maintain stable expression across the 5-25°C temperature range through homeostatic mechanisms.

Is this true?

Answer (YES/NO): NO